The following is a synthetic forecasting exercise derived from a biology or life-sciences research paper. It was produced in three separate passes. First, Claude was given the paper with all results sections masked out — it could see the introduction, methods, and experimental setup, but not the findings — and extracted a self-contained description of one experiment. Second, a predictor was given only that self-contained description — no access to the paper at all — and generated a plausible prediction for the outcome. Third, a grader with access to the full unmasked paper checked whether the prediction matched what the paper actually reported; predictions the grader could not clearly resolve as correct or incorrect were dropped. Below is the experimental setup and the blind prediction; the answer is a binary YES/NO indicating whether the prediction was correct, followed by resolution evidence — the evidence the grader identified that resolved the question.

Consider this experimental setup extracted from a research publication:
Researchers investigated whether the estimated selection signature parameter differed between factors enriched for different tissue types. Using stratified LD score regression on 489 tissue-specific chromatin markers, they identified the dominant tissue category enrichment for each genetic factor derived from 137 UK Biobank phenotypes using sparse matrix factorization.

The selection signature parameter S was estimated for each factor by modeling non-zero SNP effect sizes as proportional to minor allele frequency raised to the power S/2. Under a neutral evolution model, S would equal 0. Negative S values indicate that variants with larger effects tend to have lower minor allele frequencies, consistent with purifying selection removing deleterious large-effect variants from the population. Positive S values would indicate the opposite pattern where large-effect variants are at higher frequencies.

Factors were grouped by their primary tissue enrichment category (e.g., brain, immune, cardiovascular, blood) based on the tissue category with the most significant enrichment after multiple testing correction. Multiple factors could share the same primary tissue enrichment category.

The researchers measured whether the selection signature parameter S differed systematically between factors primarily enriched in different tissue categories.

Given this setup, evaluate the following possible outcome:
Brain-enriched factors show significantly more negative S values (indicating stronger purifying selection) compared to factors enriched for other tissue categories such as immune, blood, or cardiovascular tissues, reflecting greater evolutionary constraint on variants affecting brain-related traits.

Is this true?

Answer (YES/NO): NO